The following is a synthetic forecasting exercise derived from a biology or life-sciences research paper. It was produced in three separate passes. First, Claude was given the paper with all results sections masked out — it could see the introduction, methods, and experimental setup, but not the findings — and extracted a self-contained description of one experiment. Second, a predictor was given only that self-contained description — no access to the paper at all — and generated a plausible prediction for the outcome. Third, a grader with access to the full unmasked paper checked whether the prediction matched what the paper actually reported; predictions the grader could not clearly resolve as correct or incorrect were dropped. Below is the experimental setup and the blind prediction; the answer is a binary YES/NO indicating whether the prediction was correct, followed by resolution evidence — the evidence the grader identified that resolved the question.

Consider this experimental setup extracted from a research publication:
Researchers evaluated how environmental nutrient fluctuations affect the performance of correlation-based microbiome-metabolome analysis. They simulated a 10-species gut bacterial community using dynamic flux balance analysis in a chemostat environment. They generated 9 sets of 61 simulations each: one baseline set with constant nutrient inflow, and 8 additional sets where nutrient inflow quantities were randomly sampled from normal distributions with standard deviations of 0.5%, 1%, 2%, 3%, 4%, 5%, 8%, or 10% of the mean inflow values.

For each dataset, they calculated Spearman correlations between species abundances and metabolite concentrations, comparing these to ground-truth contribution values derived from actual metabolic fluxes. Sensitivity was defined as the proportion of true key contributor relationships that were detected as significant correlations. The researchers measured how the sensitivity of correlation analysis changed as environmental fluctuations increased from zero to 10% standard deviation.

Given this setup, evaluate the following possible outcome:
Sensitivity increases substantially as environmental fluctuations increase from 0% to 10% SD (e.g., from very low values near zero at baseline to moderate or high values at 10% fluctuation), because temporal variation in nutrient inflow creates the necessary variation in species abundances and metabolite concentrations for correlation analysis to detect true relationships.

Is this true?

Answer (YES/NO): NO